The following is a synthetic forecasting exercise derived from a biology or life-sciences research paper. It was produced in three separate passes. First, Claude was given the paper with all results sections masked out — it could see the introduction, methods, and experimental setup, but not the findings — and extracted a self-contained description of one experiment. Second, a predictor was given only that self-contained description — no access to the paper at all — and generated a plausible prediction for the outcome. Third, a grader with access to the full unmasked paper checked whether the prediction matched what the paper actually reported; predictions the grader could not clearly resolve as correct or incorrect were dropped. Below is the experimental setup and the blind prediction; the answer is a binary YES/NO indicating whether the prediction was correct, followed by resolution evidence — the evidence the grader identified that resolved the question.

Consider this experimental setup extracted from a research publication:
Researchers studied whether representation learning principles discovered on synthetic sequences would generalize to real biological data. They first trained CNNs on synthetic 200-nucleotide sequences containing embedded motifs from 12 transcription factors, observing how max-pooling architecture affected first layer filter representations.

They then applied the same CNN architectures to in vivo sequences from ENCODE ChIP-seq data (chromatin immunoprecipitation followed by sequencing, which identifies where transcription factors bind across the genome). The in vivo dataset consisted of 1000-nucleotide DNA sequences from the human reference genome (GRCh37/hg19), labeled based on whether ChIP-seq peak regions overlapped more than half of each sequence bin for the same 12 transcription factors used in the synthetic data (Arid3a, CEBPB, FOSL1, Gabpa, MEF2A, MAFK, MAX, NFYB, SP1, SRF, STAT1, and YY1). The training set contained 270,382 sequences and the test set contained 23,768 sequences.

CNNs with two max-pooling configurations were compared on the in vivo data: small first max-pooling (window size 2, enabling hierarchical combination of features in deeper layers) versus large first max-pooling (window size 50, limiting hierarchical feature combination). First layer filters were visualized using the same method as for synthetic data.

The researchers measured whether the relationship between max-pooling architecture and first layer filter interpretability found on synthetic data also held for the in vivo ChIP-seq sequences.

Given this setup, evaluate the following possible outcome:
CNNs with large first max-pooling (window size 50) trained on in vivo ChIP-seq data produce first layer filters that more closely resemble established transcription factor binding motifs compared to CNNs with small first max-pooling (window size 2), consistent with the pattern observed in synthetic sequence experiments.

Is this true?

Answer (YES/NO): YES